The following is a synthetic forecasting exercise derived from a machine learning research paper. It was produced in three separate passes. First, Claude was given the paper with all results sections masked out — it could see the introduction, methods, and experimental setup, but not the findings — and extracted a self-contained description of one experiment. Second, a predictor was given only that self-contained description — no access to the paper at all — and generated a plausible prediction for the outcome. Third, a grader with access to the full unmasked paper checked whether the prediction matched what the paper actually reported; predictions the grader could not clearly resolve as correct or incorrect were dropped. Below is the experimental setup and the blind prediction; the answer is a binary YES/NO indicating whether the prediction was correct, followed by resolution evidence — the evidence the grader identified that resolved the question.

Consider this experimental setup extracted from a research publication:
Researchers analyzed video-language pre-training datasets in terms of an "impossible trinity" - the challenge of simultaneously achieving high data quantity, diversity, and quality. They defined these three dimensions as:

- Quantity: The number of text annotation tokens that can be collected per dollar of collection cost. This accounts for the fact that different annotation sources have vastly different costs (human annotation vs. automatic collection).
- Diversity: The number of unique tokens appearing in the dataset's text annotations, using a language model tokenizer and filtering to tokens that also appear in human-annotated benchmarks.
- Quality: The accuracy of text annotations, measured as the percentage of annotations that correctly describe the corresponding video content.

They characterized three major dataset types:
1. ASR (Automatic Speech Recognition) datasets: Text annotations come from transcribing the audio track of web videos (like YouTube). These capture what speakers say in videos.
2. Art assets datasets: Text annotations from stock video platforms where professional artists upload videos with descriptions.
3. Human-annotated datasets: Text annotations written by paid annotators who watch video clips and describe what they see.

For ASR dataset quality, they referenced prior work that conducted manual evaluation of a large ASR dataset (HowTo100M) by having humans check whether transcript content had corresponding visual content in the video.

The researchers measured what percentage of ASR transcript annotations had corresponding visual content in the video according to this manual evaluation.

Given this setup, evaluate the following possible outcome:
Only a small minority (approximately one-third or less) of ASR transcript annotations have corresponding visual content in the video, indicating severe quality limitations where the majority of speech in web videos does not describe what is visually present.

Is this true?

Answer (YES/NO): NO